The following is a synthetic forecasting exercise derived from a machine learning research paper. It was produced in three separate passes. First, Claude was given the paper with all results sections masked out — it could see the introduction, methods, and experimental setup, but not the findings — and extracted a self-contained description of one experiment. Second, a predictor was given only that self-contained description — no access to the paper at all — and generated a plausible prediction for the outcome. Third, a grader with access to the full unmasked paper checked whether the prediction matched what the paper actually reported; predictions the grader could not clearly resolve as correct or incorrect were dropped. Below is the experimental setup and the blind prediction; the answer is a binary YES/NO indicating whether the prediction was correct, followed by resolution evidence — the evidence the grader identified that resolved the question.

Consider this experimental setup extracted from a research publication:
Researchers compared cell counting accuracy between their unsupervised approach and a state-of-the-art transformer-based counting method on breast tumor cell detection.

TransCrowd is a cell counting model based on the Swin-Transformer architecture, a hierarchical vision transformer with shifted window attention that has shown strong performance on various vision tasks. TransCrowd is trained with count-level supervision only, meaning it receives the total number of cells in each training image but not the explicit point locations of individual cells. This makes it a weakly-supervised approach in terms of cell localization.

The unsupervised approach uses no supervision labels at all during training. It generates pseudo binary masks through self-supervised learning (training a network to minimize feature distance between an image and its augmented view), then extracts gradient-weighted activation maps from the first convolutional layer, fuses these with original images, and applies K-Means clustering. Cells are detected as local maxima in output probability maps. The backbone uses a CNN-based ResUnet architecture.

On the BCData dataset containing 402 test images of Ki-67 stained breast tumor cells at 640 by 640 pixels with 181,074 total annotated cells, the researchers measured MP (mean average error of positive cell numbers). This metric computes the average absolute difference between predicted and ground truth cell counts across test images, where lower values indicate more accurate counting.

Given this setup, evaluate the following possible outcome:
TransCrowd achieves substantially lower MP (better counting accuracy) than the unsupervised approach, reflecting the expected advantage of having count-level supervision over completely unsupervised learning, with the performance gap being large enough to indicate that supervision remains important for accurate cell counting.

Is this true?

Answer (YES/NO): NO